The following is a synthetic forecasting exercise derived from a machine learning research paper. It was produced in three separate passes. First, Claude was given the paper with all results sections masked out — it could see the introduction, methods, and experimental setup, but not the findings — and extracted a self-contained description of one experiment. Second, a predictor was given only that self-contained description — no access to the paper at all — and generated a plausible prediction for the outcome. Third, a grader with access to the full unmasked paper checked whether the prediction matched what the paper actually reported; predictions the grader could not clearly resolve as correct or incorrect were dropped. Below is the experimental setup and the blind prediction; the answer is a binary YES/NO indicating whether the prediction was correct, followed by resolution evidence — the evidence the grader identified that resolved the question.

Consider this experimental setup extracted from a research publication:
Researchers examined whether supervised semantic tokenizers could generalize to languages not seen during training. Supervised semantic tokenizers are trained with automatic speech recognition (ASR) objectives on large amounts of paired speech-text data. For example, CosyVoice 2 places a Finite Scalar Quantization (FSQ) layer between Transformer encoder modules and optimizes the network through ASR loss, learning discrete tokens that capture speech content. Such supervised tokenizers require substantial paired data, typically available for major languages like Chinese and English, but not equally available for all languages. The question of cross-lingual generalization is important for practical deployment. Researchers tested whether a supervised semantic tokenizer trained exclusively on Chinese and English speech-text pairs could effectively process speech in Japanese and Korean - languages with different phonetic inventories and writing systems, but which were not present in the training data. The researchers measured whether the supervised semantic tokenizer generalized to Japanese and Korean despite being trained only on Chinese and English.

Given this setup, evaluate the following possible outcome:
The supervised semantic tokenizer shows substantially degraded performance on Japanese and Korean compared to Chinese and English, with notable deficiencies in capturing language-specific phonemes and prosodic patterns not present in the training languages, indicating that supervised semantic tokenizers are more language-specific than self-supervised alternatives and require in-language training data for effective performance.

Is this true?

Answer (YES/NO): NO